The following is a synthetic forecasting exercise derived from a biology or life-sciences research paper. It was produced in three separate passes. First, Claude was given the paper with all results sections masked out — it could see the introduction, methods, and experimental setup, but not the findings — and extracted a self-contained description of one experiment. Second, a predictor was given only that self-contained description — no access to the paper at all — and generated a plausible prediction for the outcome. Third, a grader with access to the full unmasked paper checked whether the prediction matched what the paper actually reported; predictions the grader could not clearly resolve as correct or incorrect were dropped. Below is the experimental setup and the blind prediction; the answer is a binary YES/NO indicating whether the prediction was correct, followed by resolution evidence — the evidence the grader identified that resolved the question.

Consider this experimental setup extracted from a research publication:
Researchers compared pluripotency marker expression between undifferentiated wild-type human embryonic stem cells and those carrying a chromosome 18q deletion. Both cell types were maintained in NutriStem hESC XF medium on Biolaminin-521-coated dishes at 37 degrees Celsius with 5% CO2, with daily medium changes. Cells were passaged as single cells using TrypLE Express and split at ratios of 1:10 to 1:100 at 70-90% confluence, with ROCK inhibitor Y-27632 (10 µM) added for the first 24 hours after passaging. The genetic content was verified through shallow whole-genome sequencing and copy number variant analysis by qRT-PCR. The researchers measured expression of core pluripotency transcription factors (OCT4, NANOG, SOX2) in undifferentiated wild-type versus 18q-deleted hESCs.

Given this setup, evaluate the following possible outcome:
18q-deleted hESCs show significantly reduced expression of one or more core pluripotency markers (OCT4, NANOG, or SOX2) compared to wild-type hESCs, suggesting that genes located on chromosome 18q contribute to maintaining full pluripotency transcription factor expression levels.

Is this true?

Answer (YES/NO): NO